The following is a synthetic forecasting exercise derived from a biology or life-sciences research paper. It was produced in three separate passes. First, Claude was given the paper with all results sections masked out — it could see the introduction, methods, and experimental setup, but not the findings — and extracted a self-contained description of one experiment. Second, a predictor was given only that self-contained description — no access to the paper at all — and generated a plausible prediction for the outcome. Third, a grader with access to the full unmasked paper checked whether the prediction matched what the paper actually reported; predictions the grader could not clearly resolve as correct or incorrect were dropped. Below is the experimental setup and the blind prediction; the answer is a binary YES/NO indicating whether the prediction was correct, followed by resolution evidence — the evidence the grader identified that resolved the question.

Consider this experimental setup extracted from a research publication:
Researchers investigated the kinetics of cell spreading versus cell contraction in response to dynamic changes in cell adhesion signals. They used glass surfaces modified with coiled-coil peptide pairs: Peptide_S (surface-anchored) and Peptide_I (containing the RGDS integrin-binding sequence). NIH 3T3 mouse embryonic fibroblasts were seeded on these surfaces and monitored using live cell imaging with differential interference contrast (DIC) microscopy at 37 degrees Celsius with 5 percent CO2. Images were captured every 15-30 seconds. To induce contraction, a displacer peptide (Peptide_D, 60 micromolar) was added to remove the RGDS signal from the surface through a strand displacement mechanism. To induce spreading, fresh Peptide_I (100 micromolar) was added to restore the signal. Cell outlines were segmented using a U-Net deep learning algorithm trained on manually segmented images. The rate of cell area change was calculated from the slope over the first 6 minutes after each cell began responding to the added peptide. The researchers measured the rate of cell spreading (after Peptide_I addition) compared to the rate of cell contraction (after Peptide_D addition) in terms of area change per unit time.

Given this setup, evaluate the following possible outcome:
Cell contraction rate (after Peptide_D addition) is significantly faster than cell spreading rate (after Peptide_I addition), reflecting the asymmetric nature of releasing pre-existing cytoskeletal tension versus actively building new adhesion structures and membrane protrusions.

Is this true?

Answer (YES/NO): YES